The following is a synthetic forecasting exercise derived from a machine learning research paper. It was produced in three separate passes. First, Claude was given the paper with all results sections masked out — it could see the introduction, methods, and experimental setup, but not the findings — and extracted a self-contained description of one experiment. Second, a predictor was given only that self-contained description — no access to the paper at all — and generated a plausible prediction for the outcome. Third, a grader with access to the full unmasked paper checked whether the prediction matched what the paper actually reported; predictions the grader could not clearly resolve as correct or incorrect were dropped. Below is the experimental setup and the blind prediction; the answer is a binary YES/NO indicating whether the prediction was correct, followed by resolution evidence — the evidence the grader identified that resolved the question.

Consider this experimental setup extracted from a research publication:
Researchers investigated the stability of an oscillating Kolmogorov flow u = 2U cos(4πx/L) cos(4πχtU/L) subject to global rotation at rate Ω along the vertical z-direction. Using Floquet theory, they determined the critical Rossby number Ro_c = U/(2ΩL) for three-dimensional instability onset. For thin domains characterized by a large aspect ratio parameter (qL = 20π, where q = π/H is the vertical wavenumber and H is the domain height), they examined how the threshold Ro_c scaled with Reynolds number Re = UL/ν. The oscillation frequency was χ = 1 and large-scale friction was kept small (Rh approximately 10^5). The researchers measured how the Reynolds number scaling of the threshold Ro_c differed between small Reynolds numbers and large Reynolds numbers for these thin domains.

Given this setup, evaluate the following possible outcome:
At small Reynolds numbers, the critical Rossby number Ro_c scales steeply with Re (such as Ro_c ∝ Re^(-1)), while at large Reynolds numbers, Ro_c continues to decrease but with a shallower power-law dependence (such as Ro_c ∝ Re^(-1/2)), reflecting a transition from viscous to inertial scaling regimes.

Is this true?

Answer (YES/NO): NO